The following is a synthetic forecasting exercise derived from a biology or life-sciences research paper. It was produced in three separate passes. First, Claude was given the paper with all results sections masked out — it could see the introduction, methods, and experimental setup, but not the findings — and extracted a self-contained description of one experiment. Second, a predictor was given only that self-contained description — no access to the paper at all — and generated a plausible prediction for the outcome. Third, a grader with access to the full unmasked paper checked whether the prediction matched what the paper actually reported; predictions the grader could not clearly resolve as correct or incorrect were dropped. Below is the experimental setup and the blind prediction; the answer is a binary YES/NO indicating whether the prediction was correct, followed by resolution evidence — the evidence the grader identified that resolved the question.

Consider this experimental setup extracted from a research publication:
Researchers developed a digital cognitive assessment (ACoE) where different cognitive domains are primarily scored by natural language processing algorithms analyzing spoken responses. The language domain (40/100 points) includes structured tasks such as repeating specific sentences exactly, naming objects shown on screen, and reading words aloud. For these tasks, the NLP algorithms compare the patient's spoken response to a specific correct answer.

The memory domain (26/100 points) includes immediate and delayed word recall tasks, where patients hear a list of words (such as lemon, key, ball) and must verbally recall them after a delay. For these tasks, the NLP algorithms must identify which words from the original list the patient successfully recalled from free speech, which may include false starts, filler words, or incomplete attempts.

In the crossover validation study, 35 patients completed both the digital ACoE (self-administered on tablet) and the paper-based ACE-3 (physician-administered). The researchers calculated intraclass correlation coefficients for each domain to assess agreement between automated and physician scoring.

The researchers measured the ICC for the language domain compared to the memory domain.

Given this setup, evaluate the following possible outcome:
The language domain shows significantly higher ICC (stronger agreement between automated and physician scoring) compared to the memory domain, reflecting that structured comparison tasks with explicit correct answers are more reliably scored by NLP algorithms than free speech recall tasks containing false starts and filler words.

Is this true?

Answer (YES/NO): NO